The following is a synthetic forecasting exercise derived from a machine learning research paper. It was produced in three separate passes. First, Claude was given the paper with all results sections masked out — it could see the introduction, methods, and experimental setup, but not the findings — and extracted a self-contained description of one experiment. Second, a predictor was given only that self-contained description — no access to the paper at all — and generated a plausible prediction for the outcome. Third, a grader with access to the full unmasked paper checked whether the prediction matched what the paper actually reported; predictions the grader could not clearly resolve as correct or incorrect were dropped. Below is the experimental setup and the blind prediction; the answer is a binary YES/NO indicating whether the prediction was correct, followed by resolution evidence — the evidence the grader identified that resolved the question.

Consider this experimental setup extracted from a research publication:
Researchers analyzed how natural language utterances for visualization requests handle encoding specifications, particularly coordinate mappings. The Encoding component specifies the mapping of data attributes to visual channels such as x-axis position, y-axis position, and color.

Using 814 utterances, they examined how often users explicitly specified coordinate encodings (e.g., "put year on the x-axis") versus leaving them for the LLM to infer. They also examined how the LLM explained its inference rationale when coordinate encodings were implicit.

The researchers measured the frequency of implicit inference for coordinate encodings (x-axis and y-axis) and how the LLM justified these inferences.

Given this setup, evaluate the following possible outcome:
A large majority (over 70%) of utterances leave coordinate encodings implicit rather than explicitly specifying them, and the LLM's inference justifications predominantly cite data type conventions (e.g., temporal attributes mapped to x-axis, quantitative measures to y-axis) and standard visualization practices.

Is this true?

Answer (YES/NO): NO